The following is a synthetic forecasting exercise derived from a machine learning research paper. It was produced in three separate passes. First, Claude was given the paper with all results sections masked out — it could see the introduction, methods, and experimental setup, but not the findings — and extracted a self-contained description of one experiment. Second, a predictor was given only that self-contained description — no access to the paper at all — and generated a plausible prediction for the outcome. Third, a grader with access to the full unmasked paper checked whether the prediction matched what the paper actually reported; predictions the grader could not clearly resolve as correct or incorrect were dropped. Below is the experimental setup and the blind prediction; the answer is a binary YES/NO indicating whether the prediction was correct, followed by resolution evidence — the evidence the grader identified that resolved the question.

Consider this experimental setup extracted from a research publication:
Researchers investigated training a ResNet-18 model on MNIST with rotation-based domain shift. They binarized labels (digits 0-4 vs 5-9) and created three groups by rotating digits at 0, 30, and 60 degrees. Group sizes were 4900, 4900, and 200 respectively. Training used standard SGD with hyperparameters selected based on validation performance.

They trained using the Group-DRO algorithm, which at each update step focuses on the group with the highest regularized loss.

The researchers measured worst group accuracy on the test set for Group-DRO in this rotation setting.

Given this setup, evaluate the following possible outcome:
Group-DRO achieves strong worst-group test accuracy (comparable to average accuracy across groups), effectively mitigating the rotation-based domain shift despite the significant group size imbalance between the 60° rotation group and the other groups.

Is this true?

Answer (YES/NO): NO